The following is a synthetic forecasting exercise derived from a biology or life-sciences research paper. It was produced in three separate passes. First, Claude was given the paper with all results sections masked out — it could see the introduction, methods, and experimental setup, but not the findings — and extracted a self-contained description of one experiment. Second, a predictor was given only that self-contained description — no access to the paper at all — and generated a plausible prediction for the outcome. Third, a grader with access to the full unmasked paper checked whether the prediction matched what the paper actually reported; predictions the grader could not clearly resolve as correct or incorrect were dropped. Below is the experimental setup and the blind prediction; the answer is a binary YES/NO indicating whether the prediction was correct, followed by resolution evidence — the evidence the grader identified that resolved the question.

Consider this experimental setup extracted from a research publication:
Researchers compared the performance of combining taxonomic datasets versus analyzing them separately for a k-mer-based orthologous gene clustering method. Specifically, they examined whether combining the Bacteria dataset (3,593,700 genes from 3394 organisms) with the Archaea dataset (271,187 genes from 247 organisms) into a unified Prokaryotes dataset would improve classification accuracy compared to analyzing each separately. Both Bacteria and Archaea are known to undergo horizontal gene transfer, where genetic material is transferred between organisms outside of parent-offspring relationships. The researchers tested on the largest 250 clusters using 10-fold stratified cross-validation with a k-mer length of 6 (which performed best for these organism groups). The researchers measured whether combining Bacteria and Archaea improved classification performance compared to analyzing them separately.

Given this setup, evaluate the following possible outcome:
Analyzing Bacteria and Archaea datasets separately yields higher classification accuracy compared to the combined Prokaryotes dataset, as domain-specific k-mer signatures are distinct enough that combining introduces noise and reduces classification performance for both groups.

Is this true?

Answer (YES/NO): NO